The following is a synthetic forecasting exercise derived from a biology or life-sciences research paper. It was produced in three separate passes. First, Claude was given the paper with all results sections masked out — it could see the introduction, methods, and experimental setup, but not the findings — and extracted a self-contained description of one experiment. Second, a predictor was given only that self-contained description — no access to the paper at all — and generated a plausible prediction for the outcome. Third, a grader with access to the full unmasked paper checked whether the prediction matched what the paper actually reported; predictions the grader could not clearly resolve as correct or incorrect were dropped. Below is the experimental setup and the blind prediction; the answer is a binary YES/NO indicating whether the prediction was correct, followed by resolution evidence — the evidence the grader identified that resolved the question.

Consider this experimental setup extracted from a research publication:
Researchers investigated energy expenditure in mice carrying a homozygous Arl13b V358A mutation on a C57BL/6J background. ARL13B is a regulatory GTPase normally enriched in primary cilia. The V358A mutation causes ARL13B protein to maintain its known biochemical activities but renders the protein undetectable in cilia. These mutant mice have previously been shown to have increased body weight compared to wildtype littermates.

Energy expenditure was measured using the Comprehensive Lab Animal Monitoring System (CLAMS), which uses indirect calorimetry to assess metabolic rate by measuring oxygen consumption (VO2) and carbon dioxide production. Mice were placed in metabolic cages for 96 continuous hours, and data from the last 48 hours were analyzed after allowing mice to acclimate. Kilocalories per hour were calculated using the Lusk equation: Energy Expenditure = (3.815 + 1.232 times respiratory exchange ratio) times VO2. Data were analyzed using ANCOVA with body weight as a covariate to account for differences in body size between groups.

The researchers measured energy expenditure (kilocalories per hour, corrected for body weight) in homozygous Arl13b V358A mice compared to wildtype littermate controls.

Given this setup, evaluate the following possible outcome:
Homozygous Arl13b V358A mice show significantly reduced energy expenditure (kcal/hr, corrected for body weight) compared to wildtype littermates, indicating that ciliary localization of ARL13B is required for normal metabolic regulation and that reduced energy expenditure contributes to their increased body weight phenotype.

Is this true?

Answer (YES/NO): NO